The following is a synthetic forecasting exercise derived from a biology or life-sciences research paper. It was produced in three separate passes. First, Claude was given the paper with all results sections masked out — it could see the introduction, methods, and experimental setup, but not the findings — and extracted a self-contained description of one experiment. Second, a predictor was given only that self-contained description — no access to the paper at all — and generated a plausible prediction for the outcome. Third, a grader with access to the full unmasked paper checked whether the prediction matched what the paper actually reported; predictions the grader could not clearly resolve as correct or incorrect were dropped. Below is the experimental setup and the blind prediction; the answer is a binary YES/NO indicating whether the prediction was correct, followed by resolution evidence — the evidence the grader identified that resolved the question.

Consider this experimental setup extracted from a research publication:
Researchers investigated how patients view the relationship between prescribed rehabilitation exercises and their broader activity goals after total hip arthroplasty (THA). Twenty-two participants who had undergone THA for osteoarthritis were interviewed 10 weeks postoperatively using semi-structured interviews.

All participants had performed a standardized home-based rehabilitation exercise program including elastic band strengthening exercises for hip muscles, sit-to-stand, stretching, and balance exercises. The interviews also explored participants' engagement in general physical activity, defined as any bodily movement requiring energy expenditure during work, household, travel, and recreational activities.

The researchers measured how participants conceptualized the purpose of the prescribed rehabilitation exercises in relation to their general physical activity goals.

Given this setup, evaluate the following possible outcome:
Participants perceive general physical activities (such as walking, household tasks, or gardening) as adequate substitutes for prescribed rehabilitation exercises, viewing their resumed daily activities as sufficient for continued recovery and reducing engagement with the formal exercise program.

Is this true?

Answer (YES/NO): NO